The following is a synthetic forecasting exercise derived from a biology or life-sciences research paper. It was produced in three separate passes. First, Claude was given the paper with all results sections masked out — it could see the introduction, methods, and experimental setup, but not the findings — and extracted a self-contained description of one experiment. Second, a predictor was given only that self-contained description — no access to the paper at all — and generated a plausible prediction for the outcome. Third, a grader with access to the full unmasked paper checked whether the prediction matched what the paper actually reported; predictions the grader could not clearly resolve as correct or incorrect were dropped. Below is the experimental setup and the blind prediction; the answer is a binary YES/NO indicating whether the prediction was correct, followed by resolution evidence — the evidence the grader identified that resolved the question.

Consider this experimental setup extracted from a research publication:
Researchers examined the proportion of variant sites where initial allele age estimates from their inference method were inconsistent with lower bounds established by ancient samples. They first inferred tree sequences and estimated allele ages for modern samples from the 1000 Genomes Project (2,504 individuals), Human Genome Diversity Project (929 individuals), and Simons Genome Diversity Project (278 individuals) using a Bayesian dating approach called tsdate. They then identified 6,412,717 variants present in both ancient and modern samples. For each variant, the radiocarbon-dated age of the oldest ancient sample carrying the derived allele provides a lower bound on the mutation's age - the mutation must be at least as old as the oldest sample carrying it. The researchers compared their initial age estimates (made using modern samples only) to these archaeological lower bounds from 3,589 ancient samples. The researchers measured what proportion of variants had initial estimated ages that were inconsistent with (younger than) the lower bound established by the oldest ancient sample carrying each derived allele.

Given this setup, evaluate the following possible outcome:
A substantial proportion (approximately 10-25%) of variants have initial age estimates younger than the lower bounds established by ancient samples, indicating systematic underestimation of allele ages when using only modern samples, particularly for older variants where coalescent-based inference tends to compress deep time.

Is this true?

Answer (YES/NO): NO